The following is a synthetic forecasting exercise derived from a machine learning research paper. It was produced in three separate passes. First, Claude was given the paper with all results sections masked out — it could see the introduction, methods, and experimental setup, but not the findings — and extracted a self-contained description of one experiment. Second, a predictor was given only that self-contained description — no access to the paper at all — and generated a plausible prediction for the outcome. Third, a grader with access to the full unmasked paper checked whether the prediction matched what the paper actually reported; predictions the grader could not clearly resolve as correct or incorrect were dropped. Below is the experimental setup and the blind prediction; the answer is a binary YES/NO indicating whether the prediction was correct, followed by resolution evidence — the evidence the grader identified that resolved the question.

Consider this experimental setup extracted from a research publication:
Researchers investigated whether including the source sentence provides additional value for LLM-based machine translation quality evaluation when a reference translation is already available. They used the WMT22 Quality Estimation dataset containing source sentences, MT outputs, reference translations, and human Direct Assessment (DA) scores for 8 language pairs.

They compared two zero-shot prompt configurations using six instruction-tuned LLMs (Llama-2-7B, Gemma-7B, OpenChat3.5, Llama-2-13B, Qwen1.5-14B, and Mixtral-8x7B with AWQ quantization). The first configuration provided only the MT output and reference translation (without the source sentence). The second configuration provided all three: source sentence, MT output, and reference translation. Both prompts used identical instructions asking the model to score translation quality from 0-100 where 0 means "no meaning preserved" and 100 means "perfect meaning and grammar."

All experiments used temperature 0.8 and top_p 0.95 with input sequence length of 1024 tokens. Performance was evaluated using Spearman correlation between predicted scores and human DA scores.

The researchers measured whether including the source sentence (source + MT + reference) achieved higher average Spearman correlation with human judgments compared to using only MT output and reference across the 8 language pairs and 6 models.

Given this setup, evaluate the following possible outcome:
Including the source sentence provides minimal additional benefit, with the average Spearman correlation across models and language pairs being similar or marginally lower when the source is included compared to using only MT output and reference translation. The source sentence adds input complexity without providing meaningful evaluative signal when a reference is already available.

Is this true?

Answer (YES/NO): NO